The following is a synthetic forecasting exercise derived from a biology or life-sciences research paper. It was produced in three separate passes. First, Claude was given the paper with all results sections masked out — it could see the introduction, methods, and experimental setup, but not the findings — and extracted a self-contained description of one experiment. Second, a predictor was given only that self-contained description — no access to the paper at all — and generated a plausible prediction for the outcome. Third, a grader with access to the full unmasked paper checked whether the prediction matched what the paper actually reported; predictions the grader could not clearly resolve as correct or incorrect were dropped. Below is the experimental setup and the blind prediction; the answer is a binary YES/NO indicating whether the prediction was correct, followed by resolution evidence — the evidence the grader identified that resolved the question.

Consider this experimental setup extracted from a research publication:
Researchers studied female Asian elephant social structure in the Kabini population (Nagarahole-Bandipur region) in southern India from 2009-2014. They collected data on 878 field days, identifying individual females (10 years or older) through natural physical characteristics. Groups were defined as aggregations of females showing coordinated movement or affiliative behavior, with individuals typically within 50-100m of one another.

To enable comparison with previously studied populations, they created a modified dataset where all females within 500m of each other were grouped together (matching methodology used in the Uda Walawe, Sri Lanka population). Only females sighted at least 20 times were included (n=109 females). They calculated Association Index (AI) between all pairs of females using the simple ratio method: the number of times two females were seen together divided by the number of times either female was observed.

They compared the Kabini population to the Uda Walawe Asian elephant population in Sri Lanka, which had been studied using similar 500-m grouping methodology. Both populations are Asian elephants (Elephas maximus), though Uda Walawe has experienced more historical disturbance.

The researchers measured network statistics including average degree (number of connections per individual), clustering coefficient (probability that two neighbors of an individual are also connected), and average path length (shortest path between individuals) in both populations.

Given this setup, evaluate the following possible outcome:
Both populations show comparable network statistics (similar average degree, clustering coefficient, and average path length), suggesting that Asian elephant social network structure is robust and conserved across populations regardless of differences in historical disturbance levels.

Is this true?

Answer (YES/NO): NO